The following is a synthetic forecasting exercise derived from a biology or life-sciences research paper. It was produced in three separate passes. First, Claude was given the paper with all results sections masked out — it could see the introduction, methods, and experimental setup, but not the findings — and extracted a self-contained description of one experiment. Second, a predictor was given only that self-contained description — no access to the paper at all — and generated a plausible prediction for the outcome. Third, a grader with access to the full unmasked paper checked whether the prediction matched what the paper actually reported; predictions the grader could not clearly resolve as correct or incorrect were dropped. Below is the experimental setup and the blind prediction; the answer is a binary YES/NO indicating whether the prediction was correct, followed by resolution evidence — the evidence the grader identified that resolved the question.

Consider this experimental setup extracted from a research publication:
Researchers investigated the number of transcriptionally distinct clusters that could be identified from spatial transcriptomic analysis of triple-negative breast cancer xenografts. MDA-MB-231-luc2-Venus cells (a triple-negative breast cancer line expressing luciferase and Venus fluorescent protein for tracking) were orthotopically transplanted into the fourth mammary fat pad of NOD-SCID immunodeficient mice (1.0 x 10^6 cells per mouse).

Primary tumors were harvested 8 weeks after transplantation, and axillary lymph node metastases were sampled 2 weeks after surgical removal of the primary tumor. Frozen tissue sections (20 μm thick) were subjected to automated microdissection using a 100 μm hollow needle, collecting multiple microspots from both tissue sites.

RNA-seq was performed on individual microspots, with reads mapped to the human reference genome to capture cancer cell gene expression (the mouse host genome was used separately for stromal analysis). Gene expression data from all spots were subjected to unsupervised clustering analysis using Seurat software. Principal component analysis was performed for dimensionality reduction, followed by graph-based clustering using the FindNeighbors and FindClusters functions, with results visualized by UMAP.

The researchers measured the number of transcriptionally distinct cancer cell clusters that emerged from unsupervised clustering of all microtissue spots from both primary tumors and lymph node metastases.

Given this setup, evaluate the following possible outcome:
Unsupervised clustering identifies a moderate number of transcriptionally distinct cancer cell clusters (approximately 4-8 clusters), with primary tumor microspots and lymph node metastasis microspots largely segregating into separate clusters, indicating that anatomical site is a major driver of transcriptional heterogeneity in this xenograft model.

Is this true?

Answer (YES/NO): NO